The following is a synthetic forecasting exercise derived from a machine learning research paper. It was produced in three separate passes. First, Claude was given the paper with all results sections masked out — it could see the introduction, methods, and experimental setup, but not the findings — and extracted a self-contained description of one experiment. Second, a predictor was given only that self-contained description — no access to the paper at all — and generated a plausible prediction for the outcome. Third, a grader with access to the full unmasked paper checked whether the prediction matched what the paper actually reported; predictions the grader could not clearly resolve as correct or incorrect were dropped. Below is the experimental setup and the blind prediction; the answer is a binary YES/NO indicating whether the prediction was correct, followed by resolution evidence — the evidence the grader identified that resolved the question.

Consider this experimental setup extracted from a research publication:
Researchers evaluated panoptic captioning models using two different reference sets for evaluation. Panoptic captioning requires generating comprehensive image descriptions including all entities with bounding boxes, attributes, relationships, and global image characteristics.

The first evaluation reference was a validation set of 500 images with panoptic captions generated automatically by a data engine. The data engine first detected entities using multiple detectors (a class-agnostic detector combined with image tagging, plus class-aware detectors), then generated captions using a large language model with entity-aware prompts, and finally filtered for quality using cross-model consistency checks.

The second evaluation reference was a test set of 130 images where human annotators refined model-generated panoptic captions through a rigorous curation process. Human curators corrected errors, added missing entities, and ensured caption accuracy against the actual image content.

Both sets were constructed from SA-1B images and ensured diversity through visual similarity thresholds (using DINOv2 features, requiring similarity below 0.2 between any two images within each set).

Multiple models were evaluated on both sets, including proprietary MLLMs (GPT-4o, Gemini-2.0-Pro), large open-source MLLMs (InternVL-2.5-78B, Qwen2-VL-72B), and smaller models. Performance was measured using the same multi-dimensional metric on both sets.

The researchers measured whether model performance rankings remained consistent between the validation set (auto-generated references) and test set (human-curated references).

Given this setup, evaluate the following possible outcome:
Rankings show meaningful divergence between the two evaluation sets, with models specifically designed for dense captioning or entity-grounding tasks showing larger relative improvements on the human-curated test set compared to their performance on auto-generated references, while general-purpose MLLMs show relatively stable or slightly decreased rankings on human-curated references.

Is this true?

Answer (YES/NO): NO